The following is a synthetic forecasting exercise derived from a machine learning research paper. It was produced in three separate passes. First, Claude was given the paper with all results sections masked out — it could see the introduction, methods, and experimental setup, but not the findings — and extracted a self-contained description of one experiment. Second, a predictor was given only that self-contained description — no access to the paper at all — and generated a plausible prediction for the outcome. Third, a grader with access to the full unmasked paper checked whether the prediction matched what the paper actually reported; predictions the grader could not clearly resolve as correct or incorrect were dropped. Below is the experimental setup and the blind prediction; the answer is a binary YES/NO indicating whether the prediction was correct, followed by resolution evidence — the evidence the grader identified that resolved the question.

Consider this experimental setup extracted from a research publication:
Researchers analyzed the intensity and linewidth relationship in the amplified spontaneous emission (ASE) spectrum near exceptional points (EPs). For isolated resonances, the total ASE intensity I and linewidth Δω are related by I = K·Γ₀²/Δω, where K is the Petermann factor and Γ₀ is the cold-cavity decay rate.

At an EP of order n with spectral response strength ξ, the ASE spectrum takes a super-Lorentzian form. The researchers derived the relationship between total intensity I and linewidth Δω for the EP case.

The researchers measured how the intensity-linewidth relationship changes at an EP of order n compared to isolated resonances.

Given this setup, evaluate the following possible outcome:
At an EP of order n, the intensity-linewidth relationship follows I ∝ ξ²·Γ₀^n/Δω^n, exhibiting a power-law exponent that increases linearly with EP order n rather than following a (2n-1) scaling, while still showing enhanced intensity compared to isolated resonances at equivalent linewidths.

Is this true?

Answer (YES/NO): NO